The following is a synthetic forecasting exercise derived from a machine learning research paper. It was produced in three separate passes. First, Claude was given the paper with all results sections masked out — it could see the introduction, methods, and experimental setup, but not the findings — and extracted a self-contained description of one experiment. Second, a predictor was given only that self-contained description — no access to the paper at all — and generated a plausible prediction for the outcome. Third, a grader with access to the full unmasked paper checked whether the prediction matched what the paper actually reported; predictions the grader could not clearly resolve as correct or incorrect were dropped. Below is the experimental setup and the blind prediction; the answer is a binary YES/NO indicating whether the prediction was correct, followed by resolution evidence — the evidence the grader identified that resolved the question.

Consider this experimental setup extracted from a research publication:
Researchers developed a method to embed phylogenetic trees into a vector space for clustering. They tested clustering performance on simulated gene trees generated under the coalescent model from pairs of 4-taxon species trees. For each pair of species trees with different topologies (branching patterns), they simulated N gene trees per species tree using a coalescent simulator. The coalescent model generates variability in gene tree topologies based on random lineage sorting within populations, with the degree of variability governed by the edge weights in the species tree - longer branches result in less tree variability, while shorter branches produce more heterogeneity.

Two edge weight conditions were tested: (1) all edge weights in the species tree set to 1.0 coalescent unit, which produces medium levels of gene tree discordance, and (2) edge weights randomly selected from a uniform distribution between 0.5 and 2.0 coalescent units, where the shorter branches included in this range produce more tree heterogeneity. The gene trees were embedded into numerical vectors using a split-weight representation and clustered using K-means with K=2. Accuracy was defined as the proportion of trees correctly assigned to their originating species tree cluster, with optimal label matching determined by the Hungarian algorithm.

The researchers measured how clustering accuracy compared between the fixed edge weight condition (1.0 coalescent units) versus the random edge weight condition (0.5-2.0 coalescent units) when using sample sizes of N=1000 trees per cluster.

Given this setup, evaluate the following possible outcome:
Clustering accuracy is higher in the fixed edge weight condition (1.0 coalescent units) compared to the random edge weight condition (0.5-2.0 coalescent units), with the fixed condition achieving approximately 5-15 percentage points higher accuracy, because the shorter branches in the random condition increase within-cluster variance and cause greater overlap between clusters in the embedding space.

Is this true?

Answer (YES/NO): NO